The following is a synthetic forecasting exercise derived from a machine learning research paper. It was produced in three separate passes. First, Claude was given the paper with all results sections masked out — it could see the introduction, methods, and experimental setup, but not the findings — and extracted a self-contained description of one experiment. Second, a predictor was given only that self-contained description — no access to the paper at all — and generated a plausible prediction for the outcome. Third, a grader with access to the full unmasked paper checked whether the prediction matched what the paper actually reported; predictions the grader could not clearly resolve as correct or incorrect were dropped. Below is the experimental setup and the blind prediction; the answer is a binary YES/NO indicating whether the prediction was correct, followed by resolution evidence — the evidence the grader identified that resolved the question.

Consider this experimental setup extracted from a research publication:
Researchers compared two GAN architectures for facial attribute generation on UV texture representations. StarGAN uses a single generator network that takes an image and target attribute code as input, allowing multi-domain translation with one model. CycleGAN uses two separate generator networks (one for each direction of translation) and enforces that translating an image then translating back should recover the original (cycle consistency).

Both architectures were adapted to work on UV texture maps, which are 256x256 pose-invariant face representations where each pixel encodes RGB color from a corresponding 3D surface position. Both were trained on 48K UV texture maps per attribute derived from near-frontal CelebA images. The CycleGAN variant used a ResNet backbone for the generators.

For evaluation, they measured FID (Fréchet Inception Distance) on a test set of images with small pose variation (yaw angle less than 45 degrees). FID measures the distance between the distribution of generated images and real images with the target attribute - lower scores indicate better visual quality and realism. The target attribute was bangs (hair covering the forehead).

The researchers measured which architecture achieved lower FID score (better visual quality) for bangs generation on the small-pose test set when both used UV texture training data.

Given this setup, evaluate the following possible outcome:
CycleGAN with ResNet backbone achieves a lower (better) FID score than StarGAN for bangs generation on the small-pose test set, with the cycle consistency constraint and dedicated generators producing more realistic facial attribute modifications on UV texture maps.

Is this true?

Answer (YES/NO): YES